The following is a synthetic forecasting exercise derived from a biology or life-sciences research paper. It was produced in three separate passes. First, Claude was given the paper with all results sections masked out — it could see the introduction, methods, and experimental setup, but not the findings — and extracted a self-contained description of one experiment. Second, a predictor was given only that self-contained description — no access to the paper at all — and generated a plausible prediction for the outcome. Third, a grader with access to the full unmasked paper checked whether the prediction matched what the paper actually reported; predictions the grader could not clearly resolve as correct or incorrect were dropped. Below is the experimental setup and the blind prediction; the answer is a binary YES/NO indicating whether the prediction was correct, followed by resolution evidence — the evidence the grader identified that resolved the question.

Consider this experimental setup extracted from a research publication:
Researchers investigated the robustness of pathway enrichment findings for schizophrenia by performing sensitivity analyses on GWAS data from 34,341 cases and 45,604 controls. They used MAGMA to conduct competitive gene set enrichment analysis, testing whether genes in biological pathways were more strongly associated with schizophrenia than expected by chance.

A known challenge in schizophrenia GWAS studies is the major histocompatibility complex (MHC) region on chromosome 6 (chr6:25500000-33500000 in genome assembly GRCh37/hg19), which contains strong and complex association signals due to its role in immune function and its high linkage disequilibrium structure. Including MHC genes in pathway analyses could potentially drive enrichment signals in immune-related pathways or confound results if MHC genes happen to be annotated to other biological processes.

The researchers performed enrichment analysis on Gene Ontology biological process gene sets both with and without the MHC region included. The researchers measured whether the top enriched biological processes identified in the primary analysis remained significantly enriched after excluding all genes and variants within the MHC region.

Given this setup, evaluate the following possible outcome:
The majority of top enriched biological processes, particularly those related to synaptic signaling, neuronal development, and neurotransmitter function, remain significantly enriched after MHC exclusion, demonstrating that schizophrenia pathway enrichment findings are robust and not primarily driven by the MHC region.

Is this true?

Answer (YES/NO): YES